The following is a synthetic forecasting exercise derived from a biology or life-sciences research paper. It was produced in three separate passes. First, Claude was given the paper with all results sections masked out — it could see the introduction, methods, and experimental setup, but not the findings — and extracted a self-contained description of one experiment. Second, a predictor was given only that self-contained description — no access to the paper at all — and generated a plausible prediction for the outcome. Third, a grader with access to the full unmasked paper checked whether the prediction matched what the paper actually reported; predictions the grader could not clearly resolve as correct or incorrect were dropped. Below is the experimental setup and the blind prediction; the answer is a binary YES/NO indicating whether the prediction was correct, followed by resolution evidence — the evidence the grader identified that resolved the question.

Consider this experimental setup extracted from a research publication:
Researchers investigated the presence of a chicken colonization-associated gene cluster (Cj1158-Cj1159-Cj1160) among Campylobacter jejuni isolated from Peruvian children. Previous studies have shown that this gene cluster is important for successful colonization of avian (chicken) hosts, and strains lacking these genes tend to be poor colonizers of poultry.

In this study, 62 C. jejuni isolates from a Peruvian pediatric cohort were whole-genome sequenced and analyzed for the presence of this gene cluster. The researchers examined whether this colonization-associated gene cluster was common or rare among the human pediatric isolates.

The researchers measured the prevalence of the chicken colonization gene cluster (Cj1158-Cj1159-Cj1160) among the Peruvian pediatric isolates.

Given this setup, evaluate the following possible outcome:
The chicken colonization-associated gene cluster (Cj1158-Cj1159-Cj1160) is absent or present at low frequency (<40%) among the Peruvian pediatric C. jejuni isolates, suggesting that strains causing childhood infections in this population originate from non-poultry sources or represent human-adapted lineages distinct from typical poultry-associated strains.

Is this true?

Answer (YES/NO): NO